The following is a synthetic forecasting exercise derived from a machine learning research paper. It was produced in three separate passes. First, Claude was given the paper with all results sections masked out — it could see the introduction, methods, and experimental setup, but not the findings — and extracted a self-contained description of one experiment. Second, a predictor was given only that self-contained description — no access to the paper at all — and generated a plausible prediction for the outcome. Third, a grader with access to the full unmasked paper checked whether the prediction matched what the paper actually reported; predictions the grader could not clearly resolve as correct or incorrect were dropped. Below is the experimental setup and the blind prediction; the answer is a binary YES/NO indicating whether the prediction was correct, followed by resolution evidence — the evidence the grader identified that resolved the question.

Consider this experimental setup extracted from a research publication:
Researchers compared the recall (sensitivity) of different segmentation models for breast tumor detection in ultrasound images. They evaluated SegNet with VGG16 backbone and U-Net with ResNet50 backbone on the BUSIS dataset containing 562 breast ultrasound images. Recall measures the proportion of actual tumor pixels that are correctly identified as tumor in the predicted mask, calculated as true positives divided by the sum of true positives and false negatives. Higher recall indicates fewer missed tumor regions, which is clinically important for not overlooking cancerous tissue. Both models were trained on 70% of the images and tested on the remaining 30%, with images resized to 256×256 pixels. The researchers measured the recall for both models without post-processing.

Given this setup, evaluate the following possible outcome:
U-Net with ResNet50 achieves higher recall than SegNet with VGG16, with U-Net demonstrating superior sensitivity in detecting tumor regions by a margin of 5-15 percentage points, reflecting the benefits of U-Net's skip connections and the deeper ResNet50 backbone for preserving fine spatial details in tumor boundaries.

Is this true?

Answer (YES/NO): NO